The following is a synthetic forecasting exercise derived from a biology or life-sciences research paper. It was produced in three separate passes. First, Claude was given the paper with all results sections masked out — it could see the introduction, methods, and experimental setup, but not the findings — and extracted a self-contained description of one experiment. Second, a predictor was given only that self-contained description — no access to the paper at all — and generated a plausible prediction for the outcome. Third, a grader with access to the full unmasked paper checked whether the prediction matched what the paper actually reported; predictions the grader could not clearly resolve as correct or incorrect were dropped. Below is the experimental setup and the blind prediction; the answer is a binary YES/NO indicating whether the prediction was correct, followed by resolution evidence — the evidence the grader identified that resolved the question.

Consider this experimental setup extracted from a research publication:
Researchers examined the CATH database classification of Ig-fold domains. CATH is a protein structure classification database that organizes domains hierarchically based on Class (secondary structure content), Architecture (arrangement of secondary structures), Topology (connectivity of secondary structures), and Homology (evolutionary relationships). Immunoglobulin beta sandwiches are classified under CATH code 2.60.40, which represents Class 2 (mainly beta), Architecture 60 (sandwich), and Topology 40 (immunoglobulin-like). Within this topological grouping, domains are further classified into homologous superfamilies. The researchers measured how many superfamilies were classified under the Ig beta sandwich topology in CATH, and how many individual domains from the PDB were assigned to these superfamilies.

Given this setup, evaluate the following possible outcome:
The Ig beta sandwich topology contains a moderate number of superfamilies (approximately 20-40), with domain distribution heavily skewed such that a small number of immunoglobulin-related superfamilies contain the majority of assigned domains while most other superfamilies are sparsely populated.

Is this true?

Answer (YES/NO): NO